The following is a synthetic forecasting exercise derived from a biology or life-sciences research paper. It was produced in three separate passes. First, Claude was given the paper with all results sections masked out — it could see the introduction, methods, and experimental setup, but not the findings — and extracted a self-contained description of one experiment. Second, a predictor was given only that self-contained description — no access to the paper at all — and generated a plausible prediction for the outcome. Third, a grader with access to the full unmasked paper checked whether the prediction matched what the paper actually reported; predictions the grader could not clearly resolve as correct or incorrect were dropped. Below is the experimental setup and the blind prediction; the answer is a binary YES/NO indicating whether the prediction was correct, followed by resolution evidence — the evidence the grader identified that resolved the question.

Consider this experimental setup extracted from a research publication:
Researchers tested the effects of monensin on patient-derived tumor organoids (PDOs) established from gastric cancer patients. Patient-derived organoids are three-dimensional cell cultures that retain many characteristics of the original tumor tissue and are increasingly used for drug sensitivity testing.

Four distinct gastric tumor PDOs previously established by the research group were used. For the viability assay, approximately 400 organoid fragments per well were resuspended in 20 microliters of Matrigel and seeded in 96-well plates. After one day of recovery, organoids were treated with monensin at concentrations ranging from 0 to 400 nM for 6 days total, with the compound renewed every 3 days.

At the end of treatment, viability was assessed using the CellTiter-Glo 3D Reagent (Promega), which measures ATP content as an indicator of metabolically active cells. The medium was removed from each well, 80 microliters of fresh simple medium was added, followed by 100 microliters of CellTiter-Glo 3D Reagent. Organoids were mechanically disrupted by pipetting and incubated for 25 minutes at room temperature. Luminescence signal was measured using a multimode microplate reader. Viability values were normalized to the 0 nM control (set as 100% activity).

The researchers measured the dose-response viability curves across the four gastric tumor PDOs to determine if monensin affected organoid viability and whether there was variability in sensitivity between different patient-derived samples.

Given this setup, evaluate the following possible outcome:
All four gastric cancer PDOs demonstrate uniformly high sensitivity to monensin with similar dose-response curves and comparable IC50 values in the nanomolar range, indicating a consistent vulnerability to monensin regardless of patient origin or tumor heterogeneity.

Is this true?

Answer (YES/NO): NO